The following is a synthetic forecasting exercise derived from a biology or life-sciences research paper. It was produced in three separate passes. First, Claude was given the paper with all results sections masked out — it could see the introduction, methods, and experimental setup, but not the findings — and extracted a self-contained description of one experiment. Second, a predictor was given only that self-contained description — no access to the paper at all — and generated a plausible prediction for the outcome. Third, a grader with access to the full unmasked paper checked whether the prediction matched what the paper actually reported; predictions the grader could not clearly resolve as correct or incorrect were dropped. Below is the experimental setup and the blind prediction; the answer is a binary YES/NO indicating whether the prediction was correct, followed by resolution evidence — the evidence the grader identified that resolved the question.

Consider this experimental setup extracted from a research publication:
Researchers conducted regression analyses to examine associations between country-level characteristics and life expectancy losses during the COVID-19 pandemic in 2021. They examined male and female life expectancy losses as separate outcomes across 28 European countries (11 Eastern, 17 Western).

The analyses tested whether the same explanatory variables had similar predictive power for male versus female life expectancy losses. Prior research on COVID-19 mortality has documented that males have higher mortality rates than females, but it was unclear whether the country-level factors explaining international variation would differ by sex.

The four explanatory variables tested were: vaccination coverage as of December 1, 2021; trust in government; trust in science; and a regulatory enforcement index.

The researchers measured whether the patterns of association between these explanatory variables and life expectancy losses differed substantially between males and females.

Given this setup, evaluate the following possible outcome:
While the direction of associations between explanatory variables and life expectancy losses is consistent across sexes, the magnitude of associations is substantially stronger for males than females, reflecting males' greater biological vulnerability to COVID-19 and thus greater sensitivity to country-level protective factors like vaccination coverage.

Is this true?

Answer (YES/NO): NO